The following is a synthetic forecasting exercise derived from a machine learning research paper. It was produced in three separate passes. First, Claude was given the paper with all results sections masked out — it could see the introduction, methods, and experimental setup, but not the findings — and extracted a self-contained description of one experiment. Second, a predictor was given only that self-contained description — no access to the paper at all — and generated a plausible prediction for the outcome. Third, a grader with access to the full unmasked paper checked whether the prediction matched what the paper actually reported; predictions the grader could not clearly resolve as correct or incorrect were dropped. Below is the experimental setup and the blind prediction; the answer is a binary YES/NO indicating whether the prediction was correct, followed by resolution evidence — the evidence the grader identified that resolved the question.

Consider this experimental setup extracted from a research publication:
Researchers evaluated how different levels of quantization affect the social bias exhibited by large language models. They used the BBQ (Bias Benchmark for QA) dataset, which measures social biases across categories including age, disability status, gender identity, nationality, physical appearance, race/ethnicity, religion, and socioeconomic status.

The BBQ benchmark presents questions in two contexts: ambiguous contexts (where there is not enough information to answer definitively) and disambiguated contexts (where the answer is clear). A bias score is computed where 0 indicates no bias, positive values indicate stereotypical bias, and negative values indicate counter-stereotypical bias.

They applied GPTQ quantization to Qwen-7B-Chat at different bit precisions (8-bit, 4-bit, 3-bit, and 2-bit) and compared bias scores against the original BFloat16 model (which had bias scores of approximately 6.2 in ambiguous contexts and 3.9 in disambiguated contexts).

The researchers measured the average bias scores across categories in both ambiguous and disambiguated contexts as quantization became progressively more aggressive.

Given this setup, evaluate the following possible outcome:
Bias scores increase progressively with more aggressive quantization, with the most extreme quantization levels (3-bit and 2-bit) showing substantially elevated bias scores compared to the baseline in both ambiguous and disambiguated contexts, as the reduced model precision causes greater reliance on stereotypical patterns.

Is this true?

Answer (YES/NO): NO